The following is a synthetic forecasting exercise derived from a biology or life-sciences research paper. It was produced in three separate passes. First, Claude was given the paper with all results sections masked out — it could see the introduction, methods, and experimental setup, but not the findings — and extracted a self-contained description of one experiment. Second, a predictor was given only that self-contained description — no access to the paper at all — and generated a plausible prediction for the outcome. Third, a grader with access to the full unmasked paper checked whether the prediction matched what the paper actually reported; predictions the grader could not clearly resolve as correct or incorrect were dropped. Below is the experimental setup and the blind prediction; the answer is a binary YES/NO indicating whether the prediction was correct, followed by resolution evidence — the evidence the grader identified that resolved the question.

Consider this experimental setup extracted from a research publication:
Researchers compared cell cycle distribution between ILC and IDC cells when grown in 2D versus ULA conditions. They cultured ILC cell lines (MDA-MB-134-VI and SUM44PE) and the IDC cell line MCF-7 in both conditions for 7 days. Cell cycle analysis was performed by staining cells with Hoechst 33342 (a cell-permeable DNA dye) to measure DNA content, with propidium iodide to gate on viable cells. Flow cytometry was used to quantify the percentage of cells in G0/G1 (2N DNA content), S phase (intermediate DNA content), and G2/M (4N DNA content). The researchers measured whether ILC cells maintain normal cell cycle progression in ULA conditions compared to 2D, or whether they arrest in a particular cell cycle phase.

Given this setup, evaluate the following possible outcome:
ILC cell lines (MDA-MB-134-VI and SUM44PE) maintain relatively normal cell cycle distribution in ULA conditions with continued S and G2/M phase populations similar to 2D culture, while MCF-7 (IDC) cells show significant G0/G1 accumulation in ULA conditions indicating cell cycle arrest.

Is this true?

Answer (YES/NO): YES